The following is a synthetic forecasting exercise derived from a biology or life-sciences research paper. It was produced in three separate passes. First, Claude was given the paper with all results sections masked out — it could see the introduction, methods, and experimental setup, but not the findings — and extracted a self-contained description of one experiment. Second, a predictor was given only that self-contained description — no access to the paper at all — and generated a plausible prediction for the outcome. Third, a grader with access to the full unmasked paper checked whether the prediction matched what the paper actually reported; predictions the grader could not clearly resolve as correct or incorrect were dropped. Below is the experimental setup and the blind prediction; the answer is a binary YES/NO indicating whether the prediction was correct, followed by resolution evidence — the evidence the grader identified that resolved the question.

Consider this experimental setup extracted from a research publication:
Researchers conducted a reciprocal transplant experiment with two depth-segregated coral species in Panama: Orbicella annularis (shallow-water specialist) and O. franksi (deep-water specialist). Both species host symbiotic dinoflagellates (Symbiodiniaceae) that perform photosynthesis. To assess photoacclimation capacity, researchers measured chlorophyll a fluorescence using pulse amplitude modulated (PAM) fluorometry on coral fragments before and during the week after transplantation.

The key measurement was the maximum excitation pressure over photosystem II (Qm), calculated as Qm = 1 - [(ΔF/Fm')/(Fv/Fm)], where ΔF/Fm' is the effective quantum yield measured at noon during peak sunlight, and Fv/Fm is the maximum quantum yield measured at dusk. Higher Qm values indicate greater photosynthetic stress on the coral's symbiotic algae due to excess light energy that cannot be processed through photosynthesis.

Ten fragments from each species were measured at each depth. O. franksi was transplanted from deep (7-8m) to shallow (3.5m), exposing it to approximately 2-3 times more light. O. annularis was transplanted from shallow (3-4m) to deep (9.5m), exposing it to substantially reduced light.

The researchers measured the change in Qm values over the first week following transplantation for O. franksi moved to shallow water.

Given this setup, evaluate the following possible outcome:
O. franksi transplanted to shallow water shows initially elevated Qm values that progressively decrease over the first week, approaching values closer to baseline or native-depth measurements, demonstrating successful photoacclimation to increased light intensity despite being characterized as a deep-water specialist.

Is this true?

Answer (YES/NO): NO